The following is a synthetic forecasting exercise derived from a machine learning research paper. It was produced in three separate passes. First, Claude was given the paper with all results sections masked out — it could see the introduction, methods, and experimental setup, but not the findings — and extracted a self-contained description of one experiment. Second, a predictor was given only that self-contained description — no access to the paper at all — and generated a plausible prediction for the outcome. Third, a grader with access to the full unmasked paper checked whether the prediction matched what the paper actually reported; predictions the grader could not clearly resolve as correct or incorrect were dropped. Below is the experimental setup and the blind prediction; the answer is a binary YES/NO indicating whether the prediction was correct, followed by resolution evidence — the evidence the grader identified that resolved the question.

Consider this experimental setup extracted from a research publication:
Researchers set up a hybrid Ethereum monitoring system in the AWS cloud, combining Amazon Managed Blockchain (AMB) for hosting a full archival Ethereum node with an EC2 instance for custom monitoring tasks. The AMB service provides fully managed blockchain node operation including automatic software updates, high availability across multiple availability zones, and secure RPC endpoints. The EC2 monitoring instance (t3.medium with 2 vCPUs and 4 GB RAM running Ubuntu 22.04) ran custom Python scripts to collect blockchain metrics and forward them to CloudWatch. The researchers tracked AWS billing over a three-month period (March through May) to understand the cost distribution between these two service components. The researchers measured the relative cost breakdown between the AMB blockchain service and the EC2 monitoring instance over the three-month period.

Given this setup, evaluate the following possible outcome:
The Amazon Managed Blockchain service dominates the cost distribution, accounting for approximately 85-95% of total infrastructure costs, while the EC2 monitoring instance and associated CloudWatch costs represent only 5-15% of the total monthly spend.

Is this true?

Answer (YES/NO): NO